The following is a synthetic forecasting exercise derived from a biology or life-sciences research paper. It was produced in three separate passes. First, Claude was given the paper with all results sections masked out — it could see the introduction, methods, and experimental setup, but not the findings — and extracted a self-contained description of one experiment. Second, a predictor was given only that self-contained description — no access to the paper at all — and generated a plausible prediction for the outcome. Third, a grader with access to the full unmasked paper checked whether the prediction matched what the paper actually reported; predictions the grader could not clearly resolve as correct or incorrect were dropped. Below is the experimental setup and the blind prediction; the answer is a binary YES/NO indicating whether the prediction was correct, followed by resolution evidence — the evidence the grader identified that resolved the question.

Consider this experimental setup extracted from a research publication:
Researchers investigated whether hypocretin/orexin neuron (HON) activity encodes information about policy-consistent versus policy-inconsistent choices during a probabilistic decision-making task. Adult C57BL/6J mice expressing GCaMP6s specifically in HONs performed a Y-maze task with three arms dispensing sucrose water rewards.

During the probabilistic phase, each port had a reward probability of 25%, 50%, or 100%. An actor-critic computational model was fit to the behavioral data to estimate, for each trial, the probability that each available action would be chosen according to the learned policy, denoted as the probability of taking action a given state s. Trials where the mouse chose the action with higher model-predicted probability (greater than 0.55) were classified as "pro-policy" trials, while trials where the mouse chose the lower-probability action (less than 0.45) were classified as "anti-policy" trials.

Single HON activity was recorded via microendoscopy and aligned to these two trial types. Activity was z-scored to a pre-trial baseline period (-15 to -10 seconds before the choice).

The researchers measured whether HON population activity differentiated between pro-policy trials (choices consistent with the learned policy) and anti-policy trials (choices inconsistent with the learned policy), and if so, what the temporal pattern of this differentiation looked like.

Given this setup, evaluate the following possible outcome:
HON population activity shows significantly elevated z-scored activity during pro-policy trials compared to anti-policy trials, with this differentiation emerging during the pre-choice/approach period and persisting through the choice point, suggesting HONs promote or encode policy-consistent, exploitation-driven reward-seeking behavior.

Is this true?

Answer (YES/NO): NO